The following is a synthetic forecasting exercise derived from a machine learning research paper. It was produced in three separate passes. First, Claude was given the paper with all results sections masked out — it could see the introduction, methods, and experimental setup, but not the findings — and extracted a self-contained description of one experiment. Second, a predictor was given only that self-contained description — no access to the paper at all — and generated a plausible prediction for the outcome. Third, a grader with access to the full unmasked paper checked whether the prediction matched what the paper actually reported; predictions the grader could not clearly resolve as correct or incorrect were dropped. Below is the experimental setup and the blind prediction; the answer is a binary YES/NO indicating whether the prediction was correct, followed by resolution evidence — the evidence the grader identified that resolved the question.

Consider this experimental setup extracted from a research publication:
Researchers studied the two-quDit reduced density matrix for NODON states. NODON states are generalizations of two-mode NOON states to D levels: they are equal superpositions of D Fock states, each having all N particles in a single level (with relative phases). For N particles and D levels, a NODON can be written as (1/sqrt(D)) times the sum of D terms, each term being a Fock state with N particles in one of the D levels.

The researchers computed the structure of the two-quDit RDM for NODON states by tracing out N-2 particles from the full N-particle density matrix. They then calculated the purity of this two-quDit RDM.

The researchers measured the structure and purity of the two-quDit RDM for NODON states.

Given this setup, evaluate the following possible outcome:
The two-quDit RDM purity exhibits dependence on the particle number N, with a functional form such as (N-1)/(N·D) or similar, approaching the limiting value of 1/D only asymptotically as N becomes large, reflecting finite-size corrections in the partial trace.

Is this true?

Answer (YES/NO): NO